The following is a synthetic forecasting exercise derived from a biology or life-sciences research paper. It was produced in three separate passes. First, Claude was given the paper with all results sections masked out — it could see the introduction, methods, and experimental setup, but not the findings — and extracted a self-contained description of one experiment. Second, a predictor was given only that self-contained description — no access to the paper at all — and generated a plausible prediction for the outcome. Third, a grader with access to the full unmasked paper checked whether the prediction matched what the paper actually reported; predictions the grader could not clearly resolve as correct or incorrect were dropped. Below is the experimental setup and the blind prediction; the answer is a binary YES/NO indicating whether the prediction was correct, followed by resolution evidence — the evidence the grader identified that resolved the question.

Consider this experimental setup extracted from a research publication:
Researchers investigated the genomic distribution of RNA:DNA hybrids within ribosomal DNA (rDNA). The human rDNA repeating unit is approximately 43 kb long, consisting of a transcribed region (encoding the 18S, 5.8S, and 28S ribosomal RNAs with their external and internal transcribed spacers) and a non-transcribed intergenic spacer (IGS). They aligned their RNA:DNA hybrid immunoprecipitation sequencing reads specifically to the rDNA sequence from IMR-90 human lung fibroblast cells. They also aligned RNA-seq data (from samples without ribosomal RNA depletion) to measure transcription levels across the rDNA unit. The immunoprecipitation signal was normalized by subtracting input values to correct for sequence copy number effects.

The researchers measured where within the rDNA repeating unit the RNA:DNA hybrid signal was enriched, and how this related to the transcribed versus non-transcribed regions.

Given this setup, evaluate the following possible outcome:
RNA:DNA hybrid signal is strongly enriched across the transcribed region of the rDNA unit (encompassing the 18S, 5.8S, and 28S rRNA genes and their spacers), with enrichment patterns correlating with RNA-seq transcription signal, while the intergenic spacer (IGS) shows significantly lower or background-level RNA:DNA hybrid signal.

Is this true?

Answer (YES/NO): NO